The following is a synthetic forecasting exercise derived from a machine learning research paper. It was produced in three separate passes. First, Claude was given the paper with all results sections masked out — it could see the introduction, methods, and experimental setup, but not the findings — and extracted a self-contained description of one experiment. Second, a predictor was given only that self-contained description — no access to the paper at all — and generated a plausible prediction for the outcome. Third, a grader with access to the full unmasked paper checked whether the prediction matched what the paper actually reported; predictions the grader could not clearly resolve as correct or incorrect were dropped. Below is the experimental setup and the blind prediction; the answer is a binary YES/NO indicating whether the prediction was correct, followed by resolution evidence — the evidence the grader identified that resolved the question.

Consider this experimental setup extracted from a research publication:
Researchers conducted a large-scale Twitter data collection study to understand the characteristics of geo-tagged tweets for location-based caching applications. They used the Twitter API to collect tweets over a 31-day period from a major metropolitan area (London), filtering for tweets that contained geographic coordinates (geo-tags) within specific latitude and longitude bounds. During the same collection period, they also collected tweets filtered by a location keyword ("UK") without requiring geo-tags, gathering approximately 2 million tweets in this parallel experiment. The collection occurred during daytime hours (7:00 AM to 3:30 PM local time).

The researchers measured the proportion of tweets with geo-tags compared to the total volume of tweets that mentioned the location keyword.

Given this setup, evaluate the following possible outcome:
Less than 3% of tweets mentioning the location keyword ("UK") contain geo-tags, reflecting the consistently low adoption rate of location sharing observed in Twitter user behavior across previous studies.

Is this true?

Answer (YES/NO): YES